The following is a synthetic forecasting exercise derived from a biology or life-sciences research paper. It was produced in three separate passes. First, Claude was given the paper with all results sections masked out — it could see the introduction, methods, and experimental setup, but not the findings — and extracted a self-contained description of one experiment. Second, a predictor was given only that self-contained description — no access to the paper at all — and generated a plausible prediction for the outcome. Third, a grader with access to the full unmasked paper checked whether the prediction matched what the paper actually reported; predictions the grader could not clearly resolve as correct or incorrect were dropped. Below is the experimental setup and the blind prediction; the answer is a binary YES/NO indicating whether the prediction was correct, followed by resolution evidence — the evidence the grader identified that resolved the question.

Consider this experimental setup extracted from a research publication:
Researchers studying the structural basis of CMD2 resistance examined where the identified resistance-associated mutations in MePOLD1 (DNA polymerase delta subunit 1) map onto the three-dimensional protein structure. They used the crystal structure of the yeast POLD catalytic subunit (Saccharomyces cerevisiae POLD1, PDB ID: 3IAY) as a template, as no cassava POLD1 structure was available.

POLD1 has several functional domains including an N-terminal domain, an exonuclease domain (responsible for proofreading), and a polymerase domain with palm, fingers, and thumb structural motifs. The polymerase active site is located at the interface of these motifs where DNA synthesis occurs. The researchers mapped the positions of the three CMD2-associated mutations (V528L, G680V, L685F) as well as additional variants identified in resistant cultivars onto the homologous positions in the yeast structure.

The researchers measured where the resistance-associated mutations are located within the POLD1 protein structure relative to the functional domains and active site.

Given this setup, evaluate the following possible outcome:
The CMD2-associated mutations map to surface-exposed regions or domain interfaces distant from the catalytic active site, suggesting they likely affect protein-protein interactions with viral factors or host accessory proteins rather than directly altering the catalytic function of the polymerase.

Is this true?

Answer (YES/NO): NO